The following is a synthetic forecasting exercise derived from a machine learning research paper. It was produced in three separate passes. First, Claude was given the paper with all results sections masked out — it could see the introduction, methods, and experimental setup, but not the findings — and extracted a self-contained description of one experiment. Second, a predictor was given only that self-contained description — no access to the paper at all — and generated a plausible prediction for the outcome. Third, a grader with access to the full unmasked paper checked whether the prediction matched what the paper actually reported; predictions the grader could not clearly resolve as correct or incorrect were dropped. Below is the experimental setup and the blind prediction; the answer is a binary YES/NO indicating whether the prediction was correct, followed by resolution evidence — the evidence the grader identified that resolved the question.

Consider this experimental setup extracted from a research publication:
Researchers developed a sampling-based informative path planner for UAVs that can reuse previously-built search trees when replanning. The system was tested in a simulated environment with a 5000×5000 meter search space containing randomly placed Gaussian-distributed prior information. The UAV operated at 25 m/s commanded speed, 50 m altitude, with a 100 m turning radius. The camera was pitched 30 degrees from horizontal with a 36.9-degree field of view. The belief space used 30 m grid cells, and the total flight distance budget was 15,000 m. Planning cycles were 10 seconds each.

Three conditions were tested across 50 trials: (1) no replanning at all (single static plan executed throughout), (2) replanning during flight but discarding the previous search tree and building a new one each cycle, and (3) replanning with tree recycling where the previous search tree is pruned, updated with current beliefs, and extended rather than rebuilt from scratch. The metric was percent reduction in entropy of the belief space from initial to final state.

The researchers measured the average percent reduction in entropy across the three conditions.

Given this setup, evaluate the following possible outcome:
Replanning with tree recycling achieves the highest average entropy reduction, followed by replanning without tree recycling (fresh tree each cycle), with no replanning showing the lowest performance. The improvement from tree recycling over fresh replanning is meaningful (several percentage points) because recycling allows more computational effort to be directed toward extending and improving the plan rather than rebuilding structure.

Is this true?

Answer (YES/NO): NO